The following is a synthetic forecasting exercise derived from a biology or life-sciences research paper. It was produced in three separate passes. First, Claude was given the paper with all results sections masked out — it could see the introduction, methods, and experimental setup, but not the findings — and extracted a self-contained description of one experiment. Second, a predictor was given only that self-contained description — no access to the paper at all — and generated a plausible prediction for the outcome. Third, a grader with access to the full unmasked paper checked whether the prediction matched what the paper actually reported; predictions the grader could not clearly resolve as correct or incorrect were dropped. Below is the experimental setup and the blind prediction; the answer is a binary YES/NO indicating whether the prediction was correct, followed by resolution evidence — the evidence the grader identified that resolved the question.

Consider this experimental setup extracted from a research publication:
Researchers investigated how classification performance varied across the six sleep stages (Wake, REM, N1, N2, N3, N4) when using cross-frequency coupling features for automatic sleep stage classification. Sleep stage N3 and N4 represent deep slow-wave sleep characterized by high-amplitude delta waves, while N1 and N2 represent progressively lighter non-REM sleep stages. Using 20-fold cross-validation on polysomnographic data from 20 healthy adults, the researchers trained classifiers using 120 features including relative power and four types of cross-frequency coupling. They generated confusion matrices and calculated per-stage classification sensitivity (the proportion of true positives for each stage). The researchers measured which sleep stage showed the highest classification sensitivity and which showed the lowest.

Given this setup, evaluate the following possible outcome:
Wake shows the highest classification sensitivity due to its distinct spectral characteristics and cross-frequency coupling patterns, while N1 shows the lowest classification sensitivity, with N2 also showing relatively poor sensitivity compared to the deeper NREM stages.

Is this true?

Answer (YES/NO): NO